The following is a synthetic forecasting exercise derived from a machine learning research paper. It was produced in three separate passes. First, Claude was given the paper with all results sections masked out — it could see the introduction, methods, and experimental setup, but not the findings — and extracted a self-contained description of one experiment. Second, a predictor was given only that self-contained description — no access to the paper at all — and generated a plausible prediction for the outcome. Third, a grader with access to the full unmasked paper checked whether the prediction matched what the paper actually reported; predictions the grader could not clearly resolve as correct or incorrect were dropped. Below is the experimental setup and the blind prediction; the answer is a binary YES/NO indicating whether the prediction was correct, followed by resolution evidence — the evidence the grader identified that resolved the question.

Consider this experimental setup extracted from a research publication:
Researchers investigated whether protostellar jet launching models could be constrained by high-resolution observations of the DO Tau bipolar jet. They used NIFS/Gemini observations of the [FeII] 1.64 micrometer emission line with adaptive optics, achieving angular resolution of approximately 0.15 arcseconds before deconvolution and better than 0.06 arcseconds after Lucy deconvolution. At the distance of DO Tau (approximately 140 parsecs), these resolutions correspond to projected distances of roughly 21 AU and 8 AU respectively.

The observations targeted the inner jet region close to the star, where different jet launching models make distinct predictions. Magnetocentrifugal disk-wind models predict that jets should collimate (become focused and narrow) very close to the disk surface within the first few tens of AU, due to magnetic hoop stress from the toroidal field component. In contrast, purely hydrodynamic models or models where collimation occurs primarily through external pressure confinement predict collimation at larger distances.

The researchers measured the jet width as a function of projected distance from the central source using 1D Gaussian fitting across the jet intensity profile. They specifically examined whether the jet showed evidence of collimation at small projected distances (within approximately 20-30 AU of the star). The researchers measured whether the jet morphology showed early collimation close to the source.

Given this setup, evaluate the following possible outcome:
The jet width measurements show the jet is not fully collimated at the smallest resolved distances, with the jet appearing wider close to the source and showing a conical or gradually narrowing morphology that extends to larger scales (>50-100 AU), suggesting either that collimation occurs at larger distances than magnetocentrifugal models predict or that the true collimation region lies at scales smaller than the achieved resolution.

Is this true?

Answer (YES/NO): NO